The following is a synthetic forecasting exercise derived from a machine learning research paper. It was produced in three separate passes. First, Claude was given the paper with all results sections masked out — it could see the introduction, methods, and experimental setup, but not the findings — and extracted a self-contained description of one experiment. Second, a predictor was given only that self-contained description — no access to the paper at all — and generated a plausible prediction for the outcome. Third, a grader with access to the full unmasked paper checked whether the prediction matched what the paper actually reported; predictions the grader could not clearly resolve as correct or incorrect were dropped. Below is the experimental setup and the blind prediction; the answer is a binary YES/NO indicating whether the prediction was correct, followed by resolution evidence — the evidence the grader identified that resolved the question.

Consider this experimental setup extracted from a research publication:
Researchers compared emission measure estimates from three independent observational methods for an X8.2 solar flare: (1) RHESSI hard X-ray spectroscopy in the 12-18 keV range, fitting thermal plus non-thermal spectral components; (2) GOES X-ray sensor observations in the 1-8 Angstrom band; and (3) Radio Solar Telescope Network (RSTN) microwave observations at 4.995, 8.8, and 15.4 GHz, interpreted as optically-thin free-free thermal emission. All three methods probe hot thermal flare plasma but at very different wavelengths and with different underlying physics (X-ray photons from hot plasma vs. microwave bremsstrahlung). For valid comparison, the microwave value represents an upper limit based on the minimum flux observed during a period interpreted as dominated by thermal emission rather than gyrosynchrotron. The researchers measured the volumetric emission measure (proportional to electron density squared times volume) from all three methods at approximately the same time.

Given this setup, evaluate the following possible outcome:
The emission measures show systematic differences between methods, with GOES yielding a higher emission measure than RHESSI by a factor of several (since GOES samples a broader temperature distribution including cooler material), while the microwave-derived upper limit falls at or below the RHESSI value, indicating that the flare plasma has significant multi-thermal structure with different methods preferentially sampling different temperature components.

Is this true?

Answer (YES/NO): NO